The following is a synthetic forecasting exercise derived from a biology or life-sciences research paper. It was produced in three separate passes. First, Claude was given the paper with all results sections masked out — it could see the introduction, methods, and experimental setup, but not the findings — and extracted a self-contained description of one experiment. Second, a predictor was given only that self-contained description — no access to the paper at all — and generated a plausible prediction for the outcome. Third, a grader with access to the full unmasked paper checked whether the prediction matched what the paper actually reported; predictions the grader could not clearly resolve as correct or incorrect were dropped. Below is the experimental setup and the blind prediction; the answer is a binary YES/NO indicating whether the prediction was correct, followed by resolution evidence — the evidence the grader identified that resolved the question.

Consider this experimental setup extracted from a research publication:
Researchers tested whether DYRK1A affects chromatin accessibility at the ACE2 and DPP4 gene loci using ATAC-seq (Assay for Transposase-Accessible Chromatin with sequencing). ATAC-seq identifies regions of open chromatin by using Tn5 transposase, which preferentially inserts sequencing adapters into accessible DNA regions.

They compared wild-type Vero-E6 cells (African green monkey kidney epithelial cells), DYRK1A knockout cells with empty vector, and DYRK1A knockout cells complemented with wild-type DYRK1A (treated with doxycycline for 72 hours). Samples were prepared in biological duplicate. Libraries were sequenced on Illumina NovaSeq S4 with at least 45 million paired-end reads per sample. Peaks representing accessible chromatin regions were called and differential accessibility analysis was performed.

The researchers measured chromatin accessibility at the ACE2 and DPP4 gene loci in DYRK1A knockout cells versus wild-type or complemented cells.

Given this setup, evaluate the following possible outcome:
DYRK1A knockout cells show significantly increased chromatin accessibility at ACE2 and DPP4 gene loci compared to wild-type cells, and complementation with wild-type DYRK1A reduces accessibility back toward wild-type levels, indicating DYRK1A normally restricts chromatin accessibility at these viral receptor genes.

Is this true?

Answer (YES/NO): NO